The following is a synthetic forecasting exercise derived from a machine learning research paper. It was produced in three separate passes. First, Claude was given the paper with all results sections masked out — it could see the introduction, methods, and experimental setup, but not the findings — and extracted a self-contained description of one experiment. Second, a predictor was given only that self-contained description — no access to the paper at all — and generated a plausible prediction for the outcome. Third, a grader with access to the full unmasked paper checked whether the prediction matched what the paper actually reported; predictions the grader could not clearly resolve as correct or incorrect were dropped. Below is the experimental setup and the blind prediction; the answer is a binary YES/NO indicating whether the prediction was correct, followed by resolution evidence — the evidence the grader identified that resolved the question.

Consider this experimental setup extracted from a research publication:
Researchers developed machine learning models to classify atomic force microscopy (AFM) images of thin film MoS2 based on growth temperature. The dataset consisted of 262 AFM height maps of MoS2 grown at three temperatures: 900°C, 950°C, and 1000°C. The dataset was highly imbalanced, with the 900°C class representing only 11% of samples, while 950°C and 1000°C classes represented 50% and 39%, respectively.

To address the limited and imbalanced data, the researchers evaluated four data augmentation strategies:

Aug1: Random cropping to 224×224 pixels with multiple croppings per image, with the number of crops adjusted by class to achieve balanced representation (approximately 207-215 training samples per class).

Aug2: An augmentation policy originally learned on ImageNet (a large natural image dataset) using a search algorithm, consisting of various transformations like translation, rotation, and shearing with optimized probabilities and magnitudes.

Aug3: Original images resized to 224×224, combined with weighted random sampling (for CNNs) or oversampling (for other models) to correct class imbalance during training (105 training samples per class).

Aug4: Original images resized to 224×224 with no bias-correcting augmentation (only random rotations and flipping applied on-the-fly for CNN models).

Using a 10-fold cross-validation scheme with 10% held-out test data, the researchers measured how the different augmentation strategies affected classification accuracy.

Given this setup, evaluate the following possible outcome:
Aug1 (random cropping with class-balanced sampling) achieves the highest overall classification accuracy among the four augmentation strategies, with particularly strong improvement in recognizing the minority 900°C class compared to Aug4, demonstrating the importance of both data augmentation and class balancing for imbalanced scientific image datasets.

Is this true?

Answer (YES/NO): NO